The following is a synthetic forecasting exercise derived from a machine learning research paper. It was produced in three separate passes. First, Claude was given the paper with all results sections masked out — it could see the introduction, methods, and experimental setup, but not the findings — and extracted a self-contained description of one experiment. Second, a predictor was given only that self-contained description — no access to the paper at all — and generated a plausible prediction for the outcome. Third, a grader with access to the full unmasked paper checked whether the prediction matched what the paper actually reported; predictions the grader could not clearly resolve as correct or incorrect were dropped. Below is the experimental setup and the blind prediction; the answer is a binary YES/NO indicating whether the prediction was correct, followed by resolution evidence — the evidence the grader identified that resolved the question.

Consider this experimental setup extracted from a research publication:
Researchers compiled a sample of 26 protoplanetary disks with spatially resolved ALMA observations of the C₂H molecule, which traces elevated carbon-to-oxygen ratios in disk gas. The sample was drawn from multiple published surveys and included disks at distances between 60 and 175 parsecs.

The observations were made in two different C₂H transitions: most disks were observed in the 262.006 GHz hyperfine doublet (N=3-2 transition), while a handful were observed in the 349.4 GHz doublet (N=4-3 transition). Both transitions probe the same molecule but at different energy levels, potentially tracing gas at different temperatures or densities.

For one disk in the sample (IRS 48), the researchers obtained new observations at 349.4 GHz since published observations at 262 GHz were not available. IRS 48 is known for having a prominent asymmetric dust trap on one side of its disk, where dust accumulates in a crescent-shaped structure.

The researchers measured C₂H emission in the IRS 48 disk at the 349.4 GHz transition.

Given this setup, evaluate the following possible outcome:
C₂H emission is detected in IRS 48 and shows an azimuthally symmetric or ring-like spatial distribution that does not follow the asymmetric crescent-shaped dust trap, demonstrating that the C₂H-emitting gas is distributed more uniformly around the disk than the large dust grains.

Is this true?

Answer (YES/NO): NO